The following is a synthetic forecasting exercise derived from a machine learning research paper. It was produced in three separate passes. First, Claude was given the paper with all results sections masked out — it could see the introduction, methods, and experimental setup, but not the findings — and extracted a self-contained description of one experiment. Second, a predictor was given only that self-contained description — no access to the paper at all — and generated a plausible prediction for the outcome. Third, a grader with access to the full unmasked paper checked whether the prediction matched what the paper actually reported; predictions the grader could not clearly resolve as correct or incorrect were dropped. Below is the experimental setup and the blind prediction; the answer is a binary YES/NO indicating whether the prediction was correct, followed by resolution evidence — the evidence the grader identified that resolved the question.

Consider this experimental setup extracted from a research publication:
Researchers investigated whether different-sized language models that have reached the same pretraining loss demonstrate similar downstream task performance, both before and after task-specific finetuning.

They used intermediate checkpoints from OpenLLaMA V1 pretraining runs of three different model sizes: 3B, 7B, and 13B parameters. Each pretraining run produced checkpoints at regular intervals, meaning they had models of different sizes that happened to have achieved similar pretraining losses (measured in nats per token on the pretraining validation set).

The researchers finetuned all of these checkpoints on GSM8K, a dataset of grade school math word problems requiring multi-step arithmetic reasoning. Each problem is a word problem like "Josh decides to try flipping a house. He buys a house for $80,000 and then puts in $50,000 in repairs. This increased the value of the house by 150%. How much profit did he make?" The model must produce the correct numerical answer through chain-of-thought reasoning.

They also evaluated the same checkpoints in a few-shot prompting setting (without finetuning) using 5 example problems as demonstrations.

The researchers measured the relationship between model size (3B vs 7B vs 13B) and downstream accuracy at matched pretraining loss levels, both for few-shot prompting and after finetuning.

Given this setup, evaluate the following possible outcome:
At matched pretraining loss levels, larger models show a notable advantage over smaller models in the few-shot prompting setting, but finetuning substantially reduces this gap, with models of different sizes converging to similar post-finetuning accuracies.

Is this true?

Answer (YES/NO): NO